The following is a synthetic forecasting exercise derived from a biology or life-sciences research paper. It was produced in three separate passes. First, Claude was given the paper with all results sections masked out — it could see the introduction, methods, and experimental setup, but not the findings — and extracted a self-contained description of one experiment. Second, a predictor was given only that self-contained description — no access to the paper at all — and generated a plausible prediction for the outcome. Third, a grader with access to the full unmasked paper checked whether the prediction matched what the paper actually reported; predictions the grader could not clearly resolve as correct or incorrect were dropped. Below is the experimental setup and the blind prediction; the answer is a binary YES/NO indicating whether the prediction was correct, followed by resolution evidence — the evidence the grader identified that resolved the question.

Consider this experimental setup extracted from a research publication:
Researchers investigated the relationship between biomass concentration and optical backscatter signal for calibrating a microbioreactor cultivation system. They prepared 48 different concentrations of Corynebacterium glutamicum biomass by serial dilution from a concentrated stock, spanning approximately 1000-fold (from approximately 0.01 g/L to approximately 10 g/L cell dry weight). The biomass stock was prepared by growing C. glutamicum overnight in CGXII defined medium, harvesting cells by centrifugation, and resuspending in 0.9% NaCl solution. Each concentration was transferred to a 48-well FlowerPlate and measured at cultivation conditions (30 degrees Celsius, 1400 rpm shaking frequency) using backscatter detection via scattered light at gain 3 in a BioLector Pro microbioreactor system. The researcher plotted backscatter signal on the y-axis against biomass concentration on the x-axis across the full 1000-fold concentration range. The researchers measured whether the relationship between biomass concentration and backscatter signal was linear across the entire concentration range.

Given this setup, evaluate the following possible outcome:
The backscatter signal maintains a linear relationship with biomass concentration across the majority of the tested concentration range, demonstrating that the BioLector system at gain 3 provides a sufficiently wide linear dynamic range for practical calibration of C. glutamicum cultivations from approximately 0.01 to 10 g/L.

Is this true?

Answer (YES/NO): NO